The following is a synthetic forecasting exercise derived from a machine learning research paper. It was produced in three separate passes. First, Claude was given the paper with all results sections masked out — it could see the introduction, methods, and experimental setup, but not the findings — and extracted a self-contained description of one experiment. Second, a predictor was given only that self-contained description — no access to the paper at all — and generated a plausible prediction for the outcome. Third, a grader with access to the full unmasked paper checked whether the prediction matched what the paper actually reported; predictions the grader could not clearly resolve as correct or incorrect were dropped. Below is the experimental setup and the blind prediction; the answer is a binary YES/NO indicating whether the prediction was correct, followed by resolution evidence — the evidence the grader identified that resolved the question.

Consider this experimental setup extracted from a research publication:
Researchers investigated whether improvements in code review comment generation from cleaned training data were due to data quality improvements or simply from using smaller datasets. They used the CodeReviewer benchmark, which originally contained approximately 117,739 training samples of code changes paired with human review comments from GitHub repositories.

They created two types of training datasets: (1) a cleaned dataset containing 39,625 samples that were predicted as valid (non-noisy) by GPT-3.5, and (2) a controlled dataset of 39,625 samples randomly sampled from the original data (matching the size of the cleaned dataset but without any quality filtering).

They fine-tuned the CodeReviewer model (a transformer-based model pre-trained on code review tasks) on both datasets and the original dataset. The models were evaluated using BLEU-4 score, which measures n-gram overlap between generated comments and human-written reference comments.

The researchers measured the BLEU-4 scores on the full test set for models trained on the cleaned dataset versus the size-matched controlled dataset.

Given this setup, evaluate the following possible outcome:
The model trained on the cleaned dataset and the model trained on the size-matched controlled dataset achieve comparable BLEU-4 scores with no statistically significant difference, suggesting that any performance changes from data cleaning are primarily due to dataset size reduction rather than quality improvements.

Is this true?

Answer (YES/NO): NO